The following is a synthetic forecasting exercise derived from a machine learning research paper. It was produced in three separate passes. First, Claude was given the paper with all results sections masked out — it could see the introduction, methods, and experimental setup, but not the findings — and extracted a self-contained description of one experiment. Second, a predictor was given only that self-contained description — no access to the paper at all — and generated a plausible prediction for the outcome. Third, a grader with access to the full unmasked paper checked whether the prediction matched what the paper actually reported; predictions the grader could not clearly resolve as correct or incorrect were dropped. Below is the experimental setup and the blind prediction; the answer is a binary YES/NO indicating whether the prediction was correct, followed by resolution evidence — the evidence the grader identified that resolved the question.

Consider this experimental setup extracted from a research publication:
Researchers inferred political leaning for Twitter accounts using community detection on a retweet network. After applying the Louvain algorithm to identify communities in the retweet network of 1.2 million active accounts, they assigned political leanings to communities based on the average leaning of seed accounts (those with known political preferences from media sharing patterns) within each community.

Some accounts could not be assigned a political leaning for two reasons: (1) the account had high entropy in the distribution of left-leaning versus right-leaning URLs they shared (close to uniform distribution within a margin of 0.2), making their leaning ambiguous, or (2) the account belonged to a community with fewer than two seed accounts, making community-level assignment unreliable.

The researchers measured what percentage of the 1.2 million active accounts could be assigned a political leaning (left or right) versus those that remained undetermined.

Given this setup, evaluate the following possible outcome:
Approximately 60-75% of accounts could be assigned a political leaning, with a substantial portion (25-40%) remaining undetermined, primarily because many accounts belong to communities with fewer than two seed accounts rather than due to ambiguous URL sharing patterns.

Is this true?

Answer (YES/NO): NO